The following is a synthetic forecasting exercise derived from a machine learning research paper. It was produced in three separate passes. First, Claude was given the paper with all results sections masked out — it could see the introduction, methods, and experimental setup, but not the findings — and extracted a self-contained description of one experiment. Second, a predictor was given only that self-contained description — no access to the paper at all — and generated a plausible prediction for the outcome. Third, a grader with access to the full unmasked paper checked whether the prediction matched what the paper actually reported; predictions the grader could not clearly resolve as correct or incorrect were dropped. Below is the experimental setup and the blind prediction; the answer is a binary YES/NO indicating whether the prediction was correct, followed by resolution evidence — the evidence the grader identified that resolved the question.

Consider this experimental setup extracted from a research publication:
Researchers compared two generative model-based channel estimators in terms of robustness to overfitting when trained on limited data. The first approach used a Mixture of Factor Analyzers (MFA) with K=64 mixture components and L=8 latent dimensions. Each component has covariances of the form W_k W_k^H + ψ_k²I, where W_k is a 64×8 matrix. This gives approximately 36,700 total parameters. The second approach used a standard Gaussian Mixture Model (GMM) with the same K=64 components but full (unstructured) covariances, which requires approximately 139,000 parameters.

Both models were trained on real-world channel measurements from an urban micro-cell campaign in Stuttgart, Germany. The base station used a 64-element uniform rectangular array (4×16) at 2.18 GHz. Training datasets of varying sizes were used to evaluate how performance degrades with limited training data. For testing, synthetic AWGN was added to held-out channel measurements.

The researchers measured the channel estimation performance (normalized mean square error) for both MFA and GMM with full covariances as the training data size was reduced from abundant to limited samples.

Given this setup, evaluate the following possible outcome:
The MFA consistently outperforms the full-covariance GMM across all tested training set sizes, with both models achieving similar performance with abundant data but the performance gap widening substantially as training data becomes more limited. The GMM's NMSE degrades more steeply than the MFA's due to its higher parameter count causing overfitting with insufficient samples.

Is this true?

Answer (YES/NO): NO